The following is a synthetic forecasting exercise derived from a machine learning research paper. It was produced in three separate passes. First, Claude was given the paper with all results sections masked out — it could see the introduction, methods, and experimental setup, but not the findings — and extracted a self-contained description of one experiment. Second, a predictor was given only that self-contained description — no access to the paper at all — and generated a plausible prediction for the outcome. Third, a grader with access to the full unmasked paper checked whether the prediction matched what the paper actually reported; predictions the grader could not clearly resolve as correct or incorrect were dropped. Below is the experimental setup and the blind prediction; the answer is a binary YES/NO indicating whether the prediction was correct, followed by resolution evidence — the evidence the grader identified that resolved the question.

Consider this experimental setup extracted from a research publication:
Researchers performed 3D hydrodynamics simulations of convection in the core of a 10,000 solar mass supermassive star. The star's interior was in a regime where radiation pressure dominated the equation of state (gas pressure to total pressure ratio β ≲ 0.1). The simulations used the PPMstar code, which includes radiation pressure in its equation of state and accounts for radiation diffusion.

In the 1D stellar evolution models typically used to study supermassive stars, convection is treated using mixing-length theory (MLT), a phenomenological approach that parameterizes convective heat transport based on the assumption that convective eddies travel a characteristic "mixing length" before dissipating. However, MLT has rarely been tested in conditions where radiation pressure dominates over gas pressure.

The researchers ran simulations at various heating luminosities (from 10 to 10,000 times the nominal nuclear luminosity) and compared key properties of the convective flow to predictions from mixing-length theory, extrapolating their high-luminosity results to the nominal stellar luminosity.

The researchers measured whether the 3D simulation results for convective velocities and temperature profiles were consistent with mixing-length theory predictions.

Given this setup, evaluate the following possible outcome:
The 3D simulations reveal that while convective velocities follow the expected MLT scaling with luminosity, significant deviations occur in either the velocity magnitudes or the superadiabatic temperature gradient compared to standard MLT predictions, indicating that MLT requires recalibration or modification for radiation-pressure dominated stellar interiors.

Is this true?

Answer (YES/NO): NO